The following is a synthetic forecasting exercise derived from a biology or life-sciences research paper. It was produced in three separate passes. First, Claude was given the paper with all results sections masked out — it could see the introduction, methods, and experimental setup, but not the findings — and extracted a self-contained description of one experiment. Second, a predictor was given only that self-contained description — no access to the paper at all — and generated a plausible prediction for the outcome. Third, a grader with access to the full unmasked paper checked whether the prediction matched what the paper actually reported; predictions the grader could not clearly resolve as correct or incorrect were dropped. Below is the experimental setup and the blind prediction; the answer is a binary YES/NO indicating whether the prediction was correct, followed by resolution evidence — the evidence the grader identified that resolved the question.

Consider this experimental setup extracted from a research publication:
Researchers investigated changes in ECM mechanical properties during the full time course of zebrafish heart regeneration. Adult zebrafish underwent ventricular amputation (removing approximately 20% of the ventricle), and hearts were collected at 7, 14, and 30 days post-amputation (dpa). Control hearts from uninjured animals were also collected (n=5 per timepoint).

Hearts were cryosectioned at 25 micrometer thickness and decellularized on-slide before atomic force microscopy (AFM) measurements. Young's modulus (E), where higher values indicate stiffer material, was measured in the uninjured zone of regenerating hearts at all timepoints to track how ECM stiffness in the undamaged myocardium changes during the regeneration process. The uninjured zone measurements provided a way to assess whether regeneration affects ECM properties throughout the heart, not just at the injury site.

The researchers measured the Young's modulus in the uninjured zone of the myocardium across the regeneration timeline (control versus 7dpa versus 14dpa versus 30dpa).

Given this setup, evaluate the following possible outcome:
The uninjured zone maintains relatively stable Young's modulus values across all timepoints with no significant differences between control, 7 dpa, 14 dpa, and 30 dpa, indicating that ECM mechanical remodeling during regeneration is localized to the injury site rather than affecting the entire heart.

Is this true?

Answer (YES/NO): NO